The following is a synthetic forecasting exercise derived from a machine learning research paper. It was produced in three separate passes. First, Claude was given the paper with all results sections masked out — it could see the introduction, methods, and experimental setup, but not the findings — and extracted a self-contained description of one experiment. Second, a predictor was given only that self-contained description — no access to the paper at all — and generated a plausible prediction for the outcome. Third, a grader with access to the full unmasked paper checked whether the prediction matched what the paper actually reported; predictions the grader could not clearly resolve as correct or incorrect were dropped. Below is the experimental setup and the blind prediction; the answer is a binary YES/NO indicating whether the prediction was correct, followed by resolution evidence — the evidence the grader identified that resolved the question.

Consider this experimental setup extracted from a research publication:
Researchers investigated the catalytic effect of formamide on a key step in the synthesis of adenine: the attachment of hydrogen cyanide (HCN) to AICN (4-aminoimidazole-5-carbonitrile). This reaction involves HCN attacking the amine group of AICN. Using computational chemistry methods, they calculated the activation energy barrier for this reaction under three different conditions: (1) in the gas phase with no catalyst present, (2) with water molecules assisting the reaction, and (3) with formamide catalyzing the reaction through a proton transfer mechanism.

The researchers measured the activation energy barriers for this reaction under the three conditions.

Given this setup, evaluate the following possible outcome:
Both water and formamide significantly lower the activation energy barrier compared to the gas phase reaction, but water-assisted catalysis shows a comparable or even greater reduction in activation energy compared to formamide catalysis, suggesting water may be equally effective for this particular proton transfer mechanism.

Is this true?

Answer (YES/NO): NO